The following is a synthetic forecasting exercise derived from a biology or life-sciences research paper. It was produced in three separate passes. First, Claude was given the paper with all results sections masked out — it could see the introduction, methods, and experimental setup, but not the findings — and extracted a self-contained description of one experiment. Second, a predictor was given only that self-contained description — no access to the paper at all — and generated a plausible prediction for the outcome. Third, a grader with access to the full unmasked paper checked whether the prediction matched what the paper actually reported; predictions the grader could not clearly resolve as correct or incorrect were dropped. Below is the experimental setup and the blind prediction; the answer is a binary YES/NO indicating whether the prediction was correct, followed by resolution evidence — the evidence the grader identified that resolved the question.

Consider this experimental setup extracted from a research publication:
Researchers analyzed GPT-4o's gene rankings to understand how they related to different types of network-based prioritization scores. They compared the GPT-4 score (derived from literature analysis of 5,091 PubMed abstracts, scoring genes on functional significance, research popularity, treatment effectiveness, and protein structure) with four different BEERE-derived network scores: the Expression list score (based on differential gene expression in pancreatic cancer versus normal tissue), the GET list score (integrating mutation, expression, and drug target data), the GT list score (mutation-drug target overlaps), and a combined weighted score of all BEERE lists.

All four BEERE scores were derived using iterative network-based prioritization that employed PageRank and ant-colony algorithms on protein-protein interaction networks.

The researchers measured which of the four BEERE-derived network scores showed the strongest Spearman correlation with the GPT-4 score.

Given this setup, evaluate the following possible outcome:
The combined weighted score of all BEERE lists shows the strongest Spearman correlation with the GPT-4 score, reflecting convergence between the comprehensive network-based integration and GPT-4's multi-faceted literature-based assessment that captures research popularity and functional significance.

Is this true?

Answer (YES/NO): NO